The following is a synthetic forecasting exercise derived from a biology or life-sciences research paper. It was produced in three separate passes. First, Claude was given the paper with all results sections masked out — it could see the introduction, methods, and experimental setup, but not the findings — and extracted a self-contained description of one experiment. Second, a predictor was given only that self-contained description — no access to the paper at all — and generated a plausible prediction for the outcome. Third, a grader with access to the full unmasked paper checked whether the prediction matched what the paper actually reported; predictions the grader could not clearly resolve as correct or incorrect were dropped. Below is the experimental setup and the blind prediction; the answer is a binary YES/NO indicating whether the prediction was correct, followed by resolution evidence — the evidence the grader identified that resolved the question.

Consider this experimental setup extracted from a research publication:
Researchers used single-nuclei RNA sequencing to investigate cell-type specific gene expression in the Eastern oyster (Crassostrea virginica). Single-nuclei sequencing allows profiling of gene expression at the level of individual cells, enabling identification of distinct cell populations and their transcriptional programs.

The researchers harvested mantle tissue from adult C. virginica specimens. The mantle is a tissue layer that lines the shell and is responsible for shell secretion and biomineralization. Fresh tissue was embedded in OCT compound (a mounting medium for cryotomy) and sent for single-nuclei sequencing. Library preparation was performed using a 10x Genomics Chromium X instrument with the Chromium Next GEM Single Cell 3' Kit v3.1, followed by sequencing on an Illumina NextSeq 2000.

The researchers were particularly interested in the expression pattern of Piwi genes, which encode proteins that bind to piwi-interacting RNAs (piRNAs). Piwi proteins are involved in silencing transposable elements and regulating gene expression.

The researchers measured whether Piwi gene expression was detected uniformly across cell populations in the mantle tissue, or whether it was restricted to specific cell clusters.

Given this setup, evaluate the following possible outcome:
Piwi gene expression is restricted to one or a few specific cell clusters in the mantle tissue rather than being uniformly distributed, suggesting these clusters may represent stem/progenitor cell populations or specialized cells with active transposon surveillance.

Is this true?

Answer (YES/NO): NO